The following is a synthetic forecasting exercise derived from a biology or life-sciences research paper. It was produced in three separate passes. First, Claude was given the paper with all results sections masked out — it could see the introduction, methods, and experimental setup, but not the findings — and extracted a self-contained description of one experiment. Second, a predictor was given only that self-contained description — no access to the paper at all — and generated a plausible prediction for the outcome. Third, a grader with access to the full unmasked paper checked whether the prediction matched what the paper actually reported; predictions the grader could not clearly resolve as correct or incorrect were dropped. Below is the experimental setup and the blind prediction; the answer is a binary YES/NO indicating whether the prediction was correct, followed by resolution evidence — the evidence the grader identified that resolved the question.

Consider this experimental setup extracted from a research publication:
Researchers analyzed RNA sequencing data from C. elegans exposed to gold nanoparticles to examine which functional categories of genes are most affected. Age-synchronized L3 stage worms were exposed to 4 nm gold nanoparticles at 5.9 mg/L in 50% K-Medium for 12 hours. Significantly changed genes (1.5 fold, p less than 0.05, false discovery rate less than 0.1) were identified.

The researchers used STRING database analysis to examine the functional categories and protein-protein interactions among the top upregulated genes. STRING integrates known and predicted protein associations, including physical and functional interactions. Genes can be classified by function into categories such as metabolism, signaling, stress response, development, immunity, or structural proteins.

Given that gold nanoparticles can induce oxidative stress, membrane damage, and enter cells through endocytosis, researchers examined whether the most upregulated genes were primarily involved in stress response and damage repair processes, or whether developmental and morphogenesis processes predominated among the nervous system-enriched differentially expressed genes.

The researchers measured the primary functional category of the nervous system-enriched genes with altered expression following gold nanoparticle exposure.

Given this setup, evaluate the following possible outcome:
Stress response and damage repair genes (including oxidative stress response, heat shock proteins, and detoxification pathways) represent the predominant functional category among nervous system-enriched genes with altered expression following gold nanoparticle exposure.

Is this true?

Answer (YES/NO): NO